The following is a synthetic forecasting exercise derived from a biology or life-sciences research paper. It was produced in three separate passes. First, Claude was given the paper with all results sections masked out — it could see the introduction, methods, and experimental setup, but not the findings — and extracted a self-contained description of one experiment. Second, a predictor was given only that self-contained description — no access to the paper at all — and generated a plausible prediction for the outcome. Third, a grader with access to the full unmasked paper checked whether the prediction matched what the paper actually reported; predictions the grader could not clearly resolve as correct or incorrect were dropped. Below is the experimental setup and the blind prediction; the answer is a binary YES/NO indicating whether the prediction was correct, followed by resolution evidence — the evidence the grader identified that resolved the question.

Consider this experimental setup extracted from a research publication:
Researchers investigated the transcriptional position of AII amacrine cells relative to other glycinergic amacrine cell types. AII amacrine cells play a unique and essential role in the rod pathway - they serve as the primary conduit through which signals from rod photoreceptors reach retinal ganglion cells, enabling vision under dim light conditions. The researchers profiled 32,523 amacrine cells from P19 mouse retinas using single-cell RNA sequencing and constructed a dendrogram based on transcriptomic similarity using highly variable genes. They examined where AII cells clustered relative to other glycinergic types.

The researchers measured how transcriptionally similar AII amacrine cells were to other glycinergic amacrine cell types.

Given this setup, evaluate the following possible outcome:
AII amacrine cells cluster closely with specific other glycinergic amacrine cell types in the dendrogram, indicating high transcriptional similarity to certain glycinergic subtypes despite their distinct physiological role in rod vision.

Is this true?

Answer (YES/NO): NO